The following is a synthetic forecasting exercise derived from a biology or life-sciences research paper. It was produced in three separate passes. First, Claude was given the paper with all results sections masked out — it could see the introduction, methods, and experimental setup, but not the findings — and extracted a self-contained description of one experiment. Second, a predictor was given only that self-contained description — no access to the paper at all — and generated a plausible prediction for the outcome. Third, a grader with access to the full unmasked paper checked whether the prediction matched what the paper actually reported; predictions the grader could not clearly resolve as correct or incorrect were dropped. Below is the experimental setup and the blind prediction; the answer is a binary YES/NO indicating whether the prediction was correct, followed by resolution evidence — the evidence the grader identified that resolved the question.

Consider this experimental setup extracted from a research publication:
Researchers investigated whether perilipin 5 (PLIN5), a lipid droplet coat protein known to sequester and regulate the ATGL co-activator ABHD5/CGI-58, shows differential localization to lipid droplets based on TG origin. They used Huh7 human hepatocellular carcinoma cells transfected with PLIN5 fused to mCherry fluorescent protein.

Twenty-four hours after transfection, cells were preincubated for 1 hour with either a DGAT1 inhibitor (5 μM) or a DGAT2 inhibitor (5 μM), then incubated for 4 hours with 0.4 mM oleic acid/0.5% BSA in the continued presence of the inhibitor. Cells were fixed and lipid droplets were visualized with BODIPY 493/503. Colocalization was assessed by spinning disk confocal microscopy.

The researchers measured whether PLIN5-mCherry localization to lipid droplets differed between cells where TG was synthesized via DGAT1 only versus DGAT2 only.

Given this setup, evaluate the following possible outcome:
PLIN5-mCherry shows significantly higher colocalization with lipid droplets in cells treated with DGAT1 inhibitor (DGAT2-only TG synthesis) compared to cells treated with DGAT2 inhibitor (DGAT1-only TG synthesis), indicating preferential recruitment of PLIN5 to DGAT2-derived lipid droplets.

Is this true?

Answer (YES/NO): YES